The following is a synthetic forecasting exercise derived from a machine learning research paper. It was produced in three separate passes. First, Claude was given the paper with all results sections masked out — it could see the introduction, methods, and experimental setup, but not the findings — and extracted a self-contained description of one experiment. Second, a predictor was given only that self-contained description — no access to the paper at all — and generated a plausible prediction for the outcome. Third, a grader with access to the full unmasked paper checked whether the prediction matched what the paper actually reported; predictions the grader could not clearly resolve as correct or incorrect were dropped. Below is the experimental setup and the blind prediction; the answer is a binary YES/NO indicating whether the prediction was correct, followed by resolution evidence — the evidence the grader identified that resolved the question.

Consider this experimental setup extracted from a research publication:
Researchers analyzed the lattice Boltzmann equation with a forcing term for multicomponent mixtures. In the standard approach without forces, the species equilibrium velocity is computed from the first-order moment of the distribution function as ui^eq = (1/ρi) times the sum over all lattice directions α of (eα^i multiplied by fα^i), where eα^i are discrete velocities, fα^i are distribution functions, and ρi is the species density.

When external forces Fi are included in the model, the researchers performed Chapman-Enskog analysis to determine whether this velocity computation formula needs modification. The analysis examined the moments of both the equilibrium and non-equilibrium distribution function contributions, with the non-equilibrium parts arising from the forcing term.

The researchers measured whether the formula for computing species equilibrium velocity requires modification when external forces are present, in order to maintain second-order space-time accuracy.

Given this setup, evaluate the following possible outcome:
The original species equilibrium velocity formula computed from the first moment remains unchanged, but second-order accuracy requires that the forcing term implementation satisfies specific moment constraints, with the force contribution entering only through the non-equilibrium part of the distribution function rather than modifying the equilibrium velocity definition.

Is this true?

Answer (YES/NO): NO